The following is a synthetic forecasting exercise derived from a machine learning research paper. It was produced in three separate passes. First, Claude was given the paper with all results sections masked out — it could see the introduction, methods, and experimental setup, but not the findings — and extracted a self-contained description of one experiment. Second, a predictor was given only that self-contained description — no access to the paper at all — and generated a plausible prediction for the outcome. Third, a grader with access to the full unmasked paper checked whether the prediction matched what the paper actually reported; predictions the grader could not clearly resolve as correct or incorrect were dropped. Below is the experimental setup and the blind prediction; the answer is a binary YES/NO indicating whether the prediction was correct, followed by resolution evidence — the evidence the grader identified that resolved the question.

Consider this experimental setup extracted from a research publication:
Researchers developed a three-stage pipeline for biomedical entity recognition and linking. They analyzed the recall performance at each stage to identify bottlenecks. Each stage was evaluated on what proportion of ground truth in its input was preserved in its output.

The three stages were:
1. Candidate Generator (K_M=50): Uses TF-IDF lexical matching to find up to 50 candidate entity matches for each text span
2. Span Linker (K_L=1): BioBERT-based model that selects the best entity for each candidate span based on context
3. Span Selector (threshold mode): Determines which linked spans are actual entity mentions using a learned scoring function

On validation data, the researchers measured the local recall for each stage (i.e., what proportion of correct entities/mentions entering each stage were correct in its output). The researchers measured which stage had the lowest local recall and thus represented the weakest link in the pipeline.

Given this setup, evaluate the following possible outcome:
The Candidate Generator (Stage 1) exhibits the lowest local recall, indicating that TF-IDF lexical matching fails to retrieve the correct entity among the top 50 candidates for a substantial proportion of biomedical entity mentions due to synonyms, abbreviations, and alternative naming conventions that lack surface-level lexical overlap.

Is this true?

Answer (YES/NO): NO